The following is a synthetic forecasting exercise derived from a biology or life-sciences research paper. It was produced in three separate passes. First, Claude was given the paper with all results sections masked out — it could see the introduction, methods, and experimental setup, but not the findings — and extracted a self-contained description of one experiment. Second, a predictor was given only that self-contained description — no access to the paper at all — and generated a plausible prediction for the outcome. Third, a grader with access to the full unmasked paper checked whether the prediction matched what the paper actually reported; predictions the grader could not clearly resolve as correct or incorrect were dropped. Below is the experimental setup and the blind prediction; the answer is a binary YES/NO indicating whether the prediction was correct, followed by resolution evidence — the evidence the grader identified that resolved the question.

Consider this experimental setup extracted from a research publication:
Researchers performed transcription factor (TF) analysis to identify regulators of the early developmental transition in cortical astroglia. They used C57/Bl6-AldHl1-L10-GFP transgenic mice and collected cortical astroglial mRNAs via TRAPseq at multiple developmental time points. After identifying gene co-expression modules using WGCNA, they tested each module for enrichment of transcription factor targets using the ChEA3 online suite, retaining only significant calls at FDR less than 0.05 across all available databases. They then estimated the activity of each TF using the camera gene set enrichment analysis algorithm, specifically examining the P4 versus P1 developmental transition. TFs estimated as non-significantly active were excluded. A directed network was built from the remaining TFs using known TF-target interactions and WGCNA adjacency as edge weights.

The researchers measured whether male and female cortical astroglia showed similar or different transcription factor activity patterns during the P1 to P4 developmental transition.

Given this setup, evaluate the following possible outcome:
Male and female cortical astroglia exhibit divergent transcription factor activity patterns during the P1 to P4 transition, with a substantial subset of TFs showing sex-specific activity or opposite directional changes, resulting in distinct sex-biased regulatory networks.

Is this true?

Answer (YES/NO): YES